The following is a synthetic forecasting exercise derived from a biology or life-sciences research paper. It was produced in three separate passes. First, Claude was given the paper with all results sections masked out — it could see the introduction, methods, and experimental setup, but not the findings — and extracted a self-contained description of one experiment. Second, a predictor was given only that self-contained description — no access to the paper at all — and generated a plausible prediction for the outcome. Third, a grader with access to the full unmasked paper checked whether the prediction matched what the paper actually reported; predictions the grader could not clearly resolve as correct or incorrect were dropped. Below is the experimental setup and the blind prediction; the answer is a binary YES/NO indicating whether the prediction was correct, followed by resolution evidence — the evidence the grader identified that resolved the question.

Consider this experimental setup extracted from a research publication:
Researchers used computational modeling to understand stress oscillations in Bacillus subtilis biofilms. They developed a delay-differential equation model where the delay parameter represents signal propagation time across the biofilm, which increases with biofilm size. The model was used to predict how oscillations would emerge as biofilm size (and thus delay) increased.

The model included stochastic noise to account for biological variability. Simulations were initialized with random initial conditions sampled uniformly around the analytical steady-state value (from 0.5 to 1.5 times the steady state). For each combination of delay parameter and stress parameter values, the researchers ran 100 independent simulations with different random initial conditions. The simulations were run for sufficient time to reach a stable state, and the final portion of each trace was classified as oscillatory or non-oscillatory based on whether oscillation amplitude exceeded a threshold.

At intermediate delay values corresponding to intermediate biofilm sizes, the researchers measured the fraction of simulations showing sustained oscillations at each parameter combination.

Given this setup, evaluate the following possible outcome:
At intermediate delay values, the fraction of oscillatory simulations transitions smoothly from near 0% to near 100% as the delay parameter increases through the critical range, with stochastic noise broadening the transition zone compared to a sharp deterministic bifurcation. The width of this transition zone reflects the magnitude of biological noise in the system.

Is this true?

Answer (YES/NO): NO